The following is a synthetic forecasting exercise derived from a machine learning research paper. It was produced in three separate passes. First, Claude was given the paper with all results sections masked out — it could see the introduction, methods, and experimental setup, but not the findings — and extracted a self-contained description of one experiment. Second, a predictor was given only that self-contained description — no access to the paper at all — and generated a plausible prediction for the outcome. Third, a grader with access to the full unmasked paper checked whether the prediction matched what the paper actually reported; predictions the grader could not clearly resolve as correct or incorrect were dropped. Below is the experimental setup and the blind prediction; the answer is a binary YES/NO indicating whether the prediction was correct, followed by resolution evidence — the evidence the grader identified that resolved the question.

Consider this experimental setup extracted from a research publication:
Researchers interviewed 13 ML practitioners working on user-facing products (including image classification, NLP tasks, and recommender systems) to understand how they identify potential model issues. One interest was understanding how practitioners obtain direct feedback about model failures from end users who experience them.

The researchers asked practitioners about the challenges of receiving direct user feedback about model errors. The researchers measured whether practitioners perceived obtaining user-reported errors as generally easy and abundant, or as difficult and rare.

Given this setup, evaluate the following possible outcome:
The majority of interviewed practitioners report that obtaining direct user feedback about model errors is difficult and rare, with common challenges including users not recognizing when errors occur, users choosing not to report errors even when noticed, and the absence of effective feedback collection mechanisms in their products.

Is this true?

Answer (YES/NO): NO